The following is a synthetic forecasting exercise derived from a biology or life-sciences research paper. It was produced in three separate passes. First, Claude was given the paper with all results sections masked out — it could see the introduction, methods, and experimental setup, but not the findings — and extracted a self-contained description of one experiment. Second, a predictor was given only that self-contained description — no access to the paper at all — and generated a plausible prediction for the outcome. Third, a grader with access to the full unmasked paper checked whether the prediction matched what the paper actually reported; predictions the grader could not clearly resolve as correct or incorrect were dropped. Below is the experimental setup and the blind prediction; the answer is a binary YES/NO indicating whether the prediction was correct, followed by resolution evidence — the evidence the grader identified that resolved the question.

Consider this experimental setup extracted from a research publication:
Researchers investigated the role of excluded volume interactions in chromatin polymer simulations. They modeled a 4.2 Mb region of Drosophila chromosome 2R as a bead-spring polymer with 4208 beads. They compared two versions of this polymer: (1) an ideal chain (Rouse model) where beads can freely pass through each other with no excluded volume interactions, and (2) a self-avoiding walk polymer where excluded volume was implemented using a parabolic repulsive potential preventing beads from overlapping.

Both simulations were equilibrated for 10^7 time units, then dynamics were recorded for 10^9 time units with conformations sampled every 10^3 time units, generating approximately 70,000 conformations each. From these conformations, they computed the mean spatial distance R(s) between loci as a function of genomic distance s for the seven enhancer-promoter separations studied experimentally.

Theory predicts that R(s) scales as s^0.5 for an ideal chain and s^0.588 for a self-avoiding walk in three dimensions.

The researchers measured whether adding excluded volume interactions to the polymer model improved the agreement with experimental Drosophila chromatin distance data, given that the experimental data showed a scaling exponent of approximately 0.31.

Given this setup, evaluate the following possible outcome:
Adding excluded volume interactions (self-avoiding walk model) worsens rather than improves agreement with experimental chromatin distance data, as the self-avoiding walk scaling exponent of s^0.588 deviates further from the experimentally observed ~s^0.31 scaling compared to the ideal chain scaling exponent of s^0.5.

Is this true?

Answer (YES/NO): YES